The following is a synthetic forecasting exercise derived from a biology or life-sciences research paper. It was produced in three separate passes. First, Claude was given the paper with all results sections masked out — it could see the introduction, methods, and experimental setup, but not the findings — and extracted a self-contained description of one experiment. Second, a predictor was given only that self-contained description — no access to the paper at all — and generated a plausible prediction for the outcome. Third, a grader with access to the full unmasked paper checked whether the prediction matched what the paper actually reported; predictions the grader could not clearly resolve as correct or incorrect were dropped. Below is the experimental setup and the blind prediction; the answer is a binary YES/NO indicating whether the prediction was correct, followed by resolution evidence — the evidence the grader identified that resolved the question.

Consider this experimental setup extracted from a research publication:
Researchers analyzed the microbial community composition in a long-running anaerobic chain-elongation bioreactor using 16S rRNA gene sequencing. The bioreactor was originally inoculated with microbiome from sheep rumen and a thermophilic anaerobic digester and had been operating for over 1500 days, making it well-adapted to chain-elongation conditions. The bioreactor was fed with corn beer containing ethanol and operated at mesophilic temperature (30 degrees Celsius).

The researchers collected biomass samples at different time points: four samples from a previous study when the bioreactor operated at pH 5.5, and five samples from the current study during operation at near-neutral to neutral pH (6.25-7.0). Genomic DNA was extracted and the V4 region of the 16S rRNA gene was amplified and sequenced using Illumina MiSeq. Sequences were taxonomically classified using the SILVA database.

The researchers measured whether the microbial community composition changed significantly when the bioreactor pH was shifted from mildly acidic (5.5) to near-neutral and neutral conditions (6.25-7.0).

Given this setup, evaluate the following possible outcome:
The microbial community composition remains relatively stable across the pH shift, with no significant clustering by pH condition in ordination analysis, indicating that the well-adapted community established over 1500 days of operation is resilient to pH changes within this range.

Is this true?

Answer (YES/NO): NO